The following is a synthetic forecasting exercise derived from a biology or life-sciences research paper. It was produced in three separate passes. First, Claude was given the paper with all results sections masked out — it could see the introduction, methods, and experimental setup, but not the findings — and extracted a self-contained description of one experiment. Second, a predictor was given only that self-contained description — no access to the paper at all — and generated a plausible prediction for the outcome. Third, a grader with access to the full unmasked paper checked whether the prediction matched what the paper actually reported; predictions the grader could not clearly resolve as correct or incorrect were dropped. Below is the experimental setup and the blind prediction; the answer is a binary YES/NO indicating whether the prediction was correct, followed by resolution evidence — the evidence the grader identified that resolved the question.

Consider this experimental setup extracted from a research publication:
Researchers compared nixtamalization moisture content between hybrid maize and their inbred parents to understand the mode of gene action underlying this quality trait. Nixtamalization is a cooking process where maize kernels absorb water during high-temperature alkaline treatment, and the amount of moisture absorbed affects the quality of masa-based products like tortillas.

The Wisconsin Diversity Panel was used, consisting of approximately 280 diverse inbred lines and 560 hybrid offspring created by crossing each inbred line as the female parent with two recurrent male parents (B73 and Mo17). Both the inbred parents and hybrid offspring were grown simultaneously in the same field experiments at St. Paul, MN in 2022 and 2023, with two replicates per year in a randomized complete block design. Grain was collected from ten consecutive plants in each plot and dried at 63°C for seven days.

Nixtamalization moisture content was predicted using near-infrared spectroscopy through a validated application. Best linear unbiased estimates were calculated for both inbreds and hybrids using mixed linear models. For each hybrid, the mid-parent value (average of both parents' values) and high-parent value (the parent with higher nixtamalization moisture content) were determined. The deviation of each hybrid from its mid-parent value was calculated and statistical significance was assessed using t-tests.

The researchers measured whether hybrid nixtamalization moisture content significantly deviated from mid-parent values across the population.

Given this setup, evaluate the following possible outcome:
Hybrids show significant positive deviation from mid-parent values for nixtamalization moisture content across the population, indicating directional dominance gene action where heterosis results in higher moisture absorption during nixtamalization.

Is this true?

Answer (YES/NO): NO